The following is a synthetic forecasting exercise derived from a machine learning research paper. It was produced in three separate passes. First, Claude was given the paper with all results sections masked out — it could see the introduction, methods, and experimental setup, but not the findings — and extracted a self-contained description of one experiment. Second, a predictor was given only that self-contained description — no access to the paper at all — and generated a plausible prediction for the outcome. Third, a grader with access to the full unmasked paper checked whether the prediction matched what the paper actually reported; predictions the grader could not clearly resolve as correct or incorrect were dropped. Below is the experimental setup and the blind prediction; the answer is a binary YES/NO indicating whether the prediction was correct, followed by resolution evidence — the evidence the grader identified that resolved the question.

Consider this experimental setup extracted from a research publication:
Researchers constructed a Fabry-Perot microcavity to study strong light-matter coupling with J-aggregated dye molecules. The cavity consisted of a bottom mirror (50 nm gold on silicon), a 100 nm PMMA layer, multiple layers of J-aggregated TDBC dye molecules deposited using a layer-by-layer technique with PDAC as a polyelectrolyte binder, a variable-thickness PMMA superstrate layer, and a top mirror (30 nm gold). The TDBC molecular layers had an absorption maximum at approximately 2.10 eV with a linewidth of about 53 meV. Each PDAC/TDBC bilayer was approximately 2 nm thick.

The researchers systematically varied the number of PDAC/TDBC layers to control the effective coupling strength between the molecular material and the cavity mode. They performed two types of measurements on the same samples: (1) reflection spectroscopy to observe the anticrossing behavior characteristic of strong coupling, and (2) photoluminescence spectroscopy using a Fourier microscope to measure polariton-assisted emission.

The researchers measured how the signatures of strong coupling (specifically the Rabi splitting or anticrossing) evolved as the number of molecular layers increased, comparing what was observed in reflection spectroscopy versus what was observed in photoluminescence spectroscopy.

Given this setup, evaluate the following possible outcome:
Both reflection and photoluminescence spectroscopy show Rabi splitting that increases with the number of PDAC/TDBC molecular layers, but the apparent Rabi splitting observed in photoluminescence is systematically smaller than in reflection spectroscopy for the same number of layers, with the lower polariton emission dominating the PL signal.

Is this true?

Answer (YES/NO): NO